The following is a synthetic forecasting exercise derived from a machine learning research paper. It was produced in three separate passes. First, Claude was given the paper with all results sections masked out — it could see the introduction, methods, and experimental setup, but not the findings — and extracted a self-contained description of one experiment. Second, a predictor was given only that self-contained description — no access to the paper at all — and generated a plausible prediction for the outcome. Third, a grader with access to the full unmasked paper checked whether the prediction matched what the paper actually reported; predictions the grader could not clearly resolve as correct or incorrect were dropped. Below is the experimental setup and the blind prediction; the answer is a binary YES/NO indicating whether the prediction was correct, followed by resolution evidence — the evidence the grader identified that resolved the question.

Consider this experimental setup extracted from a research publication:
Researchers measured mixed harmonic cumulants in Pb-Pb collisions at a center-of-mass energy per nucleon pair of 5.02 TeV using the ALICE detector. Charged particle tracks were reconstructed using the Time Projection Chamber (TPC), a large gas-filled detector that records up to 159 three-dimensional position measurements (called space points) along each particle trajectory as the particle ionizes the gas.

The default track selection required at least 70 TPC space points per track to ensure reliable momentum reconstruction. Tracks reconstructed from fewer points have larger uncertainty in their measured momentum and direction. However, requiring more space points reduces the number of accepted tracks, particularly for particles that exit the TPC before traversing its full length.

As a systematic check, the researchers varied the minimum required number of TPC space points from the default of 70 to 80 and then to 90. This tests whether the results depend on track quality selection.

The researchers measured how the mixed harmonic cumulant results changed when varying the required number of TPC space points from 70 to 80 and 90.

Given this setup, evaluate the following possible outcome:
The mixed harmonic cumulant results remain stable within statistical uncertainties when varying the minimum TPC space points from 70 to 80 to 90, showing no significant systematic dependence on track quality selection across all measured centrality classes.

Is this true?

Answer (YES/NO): YES